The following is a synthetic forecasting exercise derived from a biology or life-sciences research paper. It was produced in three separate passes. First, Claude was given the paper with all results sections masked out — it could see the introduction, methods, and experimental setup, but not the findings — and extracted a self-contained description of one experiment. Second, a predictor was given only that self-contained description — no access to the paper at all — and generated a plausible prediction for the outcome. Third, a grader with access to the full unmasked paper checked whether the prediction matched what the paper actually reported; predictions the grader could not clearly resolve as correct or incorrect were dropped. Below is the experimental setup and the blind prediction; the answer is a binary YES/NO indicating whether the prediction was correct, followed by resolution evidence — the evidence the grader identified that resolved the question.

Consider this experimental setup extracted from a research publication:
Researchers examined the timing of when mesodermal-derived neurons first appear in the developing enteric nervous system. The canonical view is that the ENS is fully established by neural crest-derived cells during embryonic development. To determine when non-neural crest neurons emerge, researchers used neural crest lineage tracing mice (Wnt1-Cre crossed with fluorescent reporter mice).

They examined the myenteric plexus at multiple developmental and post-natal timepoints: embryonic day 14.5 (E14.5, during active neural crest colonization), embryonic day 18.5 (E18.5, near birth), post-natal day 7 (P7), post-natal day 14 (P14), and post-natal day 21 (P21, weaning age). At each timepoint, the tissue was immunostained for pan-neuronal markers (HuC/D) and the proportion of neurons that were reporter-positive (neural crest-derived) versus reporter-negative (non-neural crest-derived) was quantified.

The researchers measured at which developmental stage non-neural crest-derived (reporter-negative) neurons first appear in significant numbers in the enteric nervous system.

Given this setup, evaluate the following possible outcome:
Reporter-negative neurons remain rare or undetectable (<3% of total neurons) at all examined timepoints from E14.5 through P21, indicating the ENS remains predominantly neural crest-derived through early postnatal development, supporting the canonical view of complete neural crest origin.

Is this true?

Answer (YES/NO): NO